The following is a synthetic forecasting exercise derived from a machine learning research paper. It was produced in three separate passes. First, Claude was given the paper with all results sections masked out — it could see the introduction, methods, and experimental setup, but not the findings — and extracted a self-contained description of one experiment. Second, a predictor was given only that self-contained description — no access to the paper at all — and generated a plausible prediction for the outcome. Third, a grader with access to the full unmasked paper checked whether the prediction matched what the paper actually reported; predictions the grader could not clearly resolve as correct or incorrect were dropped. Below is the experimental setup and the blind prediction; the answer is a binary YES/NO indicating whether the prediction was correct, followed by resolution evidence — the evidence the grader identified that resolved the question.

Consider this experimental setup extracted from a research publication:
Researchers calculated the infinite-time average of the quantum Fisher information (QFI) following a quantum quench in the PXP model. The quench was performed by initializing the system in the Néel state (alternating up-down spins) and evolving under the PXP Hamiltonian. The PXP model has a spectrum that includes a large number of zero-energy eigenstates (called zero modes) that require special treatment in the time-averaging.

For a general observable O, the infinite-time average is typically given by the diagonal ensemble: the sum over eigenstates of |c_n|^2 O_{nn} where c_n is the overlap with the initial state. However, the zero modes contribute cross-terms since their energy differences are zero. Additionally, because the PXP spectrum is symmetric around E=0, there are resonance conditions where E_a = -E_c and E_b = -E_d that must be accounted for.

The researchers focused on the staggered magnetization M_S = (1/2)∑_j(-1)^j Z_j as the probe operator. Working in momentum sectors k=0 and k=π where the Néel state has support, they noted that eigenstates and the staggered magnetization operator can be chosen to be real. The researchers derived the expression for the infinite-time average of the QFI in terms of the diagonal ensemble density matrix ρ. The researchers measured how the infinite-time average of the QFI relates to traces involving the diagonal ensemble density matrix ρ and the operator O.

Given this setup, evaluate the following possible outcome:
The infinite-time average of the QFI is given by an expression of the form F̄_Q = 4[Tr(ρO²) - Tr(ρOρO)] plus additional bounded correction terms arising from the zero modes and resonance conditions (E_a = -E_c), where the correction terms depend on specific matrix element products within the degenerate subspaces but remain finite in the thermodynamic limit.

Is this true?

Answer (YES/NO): NO